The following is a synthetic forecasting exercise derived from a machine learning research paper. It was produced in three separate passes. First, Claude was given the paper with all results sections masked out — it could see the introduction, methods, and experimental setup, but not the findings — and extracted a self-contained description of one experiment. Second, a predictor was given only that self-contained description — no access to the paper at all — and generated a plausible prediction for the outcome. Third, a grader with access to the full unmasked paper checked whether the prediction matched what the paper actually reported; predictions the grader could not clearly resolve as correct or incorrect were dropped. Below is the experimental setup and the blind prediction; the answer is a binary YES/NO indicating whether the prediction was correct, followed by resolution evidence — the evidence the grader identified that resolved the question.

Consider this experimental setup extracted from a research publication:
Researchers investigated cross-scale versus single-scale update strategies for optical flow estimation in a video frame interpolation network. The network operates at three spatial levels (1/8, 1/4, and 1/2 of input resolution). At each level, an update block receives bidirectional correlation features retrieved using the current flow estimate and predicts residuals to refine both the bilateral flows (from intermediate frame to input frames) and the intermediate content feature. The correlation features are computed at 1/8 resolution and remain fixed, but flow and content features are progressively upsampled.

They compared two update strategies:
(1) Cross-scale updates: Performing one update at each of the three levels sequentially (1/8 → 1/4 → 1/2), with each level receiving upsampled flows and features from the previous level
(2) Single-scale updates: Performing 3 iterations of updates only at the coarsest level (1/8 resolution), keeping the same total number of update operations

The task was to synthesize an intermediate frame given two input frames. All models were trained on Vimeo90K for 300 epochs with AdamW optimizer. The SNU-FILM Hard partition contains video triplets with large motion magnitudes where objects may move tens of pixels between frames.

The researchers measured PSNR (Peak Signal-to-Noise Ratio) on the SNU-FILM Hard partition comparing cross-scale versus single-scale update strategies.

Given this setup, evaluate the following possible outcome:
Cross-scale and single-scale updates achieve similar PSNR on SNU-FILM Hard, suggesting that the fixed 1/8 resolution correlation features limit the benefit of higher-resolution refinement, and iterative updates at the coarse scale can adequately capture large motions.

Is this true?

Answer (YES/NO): NO